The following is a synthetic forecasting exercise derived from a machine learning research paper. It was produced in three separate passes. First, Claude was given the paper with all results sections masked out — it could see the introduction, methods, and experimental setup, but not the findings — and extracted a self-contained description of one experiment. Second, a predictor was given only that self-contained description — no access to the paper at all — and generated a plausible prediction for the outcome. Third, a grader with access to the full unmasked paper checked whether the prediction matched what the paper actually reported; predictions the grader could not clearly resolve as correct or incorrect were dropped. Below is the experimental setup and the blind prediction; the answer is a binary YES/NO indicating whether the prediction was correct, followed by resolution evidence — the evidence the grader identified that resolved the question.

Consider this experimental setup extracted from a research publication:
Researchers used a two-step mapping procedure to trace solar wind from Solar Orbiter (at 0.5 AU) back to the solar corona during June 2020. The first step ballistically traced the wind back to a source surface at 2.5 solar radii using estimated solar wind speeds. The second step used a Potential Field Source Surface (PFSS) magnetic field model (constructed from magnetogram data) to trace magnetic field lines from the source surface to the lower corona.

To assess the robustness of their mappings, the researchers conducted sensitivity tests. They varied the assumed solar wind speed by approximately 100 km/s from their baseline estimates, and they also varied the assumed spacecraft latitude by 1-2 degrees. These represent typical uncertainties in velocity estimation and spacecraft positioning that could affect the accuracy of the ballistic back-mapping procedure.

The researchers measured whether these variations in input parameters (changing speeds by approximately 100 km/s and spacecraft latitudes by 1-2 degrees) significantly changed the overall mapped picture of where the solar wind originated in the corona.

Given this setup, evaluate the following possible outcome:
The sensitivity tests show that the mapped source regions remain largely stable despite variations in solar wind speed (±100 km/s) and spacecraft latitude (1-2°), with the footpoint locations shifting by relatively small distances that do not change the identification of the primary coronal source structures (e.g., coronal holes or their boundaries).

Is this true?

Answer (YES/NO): YES